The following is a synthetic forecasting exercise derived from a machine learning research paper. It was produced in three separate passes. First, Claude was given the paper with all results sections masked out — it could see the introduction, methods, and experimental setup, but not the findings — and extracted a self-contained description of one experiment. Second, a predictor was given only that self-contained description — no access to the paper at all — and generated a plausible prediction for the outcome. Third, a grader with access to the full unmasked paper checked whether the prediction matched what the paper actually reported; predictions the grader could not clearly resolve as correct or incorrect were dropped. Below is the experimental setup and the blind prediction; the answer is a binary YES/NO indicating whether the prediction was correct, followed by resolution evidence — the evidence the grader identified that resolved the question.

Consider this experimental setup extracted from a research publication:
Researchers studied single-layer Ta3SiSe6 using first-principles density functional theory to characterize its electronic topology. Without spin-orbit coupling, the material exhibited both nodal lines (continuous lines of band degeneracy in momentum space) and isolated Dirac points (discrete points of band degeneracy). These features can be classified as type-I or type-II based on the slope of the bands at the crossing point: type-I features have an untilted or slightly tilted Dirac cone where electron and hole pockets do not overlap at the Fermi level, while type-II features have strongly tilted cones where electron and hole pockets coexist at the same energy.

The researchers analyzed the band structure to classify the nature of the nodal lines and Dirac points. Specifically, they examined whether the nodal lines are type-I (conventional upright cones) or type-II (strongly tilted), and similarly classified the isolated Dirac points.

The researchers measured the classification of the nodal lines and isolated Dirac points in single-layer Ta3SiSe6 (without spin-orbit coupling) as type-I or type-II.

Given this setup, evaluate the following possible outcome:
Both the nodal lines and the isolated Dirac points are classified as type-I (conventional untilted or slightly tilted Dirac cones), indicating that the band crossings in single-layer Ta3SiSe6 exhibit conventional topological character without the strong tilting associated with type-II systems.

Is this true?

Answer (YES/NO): NO